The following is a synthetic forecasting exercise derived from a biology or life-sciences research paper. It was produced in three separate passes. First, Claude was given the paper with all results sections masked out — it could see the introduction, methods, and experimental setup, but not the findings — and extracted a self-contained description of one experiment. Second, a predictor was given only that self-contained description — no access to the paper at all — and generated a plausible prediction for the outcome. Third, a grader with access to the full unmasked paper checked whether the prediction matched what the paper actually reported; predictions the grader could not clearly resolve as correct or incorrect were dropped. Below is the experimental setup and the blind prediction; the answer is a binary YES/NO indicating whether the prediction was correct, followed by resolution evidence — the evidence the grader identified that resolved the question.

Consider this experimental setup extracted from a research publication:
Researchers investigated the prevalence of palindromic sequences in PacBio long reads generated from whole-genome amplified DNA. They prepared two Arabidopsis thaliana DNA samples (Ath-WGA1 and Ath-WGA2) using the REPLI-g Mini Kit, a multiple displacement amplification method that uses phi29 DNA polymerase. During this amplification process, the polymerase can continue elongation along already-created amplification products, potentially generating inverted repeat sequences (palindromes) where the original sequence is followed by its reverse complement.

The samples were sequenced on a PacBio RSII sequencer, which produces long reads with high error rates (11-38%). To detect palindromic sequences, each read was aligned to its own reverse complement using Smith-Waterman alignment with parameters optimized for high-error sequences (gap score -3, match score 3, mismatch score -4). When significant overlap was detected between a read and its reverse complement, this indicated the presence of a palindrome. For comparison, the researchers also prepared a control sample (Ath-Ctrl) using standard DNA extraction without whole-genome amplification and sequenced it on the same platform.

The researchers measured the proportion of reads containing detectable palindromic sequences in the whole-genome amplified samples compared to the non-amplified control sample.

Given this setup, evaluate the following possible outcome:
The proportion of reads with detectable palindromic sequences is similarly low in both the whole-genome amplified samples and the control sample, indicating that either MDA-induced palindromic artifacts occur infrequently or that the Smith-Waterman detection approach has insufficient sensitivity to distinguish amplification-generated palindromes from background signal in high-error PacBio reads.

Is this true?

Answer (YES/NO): NO